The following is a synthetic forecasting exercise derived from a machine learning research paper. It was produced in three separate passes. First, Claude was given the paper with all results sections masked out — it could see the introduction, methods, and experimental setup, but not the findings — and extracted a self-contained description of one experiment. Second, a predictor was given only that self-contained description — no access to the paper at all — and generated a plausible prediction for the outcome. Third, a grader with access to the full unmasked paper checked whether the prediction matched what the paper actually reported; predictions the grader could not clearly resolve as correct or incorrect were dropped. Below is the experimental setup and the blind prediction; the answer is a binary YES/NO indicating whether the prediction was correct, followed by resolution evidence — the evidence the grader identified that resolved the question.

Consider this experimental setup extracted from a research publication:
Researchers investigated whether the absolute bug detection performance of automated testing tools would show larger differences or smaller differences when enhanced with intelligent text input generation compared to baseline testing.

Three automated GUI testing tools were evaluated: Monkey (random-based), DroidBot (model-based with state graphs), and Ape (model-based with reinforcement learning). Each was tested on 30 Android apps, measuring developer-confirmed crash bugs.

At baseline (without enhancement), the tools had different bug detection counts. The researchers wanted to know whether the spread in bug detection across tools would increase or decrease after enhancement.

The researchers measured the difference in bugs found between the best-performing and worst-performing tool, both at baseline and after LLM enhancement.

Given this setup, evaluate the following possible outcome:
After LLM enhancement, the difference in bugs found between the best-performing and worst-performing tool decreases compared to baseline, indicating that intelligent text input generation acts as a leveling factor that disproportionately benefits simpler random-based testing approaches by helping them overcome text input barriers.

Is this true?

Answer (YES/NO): NO